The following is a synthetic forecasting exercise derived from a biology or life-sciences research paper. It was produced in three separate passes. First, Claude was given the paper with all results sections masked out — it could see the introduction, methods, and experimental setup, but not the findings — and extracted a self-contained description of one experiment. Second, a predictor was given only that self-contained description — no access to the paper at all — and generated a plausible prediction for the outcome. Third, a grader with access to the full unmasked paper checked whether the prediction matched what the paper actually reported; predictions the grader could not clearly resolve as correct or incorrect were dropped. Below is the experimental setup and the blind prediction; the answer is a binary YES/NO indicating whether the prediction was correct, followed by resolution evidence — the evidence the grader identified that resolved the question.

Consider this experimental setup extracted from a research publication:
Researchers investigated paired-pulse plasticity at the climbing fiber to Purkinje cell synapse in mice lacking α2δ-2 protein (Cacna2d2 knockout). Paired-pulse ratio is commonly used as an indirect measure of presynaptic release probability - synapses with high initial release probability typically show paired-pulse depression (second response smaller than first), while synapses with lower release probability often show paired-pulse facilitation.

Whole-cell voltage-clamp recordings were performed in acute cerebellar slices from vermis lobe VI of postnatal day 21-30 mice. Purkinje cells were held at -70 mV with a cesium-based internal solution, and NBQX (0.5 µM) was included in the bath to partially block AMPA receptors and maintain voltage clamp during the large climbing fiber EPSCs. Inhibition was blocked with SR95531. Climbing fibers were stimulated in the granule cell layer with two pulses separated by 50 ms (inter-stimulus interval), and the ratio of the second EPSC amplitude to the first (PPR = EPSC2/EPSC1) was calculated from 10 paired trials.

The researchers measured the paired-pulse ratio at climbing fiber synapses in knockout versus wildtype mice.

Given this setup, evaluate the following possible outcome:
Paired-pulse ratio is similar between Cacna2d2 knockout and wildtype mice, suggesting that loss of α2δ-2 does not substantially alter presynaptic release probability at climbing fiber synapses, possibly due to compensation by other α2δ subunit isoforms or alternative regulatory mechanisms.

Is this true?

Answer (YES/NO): NO